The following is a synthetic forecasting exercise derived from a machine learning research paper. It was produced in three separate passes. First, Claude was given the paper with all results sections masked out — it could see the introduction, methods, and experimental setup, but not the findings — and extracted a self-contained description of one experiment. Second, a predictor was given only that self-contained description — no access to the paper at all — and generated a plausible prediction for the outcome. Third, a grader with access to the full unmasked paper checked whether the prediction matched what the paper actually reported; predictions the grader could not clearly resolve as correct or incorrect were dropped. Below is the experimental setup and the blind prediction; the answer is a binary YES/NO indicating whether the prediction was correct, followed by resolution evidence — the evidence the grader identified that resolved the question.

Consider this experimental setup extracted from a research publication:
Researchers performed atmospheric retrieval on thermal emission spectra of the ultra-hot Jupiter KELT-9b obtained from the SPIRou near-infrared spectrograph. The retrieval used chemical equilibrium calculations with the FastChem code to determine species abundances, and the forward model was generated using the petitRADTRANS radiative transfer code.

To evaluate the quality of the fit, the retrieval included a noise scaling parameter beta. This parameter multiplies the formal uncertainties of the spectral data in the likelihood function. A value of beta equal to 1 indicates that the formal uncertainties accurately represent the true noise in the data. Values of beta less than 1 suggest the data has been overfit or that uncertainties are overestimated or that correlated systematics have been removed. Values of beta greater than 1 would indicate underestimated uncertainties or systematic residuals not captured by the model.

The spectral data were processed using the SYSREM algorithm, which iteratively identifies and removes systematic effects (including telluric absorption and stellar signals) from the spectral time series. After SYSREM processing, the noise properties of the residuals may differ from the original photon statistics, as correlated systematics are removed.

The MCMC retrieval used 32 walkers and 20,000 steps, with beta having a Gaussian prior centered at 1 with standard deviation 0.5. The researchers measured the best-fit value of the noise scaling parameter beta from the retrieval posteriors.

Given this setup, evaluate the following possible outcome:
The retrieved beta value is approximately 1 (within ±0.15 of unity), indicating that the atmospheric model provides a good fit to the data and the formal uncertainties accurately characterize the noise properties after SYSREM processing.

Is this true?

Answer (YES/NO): NO